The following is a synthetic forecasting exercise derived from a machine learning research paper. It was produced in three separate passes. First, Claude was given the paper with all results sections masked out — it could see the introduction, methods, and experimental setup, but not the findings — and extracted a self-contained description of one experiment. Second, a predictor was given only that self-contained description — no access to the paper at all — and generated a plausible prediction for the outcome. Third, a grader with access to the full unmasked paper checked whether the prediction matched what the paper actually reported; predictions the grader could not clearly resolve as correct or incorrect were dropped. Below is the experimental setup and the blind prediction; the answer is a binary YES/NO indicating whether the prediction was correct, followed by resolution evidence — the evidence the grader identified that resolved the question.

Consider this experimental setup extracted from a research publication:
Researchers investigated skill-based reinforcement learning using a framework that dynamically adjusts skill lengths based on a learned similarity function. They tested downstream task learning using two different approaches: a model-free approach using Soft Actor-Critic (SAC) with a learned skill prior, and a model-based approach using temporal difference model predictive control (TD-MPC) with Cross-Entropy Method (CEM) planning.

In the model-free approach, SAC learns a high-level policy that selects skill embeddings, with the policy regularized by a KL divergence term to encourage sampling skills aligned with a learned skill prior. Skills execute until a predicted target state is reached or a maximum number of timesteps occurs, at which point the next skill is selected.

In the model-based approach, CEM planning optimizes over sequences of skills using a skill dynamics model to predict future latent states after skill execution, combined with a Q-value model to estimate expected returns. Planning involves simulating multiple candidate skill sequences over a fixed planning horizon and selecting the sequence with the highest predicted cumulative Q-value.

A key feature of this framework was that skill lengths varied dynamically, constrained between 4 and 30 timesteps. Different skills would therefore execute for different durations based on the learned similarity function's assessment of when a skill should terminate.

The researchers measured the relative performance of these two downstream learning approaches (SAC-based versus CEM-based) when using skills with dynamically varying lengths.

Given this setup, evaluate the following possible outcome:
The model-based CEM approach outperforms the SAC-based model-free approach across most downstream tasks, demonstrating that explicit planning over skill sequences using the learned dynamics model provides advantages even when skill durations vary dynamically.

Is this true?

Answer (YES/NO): NO